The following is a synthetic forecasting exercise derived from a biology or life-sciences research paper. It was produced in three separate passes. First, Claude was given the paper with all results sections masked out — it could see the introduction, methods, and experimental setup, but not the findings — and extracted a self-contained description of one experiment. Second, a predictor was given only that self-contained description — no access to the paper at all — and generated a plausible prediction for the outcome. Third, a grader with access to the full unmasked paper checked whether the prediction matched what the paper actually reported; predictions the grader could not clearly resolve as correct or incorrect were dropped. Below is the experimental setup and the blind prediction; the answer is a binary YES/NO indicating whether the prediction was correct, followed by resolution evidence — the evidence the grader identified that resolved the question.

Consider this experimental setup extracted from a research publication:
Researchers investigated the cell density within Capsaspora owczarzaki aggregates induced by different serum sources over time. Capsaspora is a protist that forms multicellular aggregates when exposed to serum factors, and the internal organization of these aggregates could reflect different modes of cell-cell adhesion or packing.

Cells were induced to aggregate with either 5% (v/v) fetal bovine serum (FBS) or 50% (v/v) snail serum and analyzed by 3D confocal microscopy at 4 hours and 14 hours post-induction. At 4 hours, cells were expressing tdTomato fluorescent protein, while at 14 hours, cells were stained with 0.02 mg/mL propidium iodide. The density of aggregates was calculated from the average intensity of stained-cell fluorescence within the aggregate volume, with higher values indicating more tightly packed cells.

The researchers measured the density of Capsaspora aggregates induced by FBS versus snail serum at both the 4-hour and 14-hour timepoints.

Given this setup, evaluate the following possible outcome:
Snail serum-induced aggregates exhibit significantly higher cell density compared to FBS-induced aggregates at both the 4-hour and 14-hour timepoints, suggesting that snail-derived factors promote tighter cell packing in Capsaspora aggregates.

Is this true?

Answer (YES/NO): NO